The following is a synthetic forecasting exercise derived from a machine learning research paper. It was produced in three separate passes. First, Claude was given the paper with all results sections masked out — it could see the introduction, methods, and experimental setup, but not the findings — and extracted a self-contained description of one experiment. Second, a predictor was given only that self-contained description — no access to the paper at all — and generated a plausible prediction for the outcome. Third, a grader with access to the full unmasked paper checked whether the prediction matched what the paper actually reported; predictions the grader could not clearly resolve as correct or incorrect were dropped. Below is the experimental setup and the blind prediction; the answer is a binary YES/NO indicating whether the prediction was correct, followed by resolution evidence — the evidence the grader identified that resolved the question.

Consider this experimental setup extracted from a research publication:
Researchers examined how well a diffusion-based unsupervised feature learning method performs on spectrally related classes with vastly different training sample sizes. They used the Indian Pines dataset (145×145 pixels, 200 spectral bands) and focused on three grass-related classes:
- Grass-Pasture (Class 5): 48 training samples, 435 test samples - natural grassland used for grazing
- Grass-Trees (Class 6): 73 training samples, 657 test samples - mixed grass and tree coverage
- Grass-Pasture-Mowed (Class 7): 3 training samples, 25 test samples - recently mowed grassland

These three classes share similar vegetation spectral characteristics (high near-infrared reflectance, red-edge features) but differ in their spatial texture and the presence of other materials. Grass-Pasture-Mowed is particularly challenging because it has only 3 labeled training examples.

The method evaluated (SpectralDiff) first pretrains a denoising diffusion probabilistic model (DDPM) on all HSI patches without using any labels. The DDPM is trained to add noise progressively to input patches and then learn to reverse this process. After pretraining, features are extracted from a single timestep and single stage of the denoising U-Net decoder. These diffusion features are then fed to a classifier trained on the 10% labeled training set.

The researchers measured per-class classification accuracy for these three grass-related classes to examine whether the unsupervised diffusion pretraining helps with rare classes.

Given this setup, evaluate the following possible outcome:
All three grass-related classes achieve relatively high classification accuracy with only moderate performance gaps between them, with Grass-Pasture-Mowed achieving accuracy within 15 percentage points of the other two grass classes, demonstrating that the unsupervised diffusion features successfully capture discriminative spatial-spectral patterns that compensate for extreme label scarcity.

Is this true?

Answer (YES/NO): YES